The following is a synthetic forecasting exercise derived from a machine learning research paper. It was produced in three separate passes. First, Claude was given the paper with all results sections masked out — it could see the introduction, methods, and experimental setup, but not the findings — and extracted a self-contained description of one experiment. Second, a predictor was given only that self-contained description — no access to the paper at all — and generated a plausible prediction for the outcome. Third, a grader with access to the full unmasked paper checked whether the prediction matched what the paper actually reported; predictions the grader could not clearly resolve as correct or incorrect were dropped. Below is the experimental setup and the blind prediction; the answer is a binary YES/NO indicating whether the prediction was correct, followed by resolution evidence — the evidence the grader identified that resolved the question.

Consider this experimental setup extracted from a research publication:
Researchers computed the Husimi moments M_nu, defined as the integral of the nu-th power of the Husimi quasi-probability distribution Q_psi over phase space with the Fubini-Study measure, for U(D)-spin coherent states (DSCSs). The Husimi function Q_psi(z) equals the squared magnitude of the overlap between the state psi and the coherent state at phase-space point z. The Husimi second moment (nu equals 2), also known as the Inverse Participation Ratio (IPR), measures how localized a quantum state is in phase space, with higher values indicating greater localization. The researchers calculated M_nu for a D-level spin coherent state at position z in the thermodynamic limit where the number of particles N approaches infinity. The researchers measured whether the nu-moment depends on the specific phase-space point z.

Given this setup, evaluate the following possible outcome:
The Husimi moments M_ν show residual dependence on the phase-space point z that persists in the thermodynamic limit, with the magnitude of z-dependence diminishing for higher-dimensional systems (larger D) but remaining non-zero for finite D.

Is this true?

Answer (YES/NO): NO